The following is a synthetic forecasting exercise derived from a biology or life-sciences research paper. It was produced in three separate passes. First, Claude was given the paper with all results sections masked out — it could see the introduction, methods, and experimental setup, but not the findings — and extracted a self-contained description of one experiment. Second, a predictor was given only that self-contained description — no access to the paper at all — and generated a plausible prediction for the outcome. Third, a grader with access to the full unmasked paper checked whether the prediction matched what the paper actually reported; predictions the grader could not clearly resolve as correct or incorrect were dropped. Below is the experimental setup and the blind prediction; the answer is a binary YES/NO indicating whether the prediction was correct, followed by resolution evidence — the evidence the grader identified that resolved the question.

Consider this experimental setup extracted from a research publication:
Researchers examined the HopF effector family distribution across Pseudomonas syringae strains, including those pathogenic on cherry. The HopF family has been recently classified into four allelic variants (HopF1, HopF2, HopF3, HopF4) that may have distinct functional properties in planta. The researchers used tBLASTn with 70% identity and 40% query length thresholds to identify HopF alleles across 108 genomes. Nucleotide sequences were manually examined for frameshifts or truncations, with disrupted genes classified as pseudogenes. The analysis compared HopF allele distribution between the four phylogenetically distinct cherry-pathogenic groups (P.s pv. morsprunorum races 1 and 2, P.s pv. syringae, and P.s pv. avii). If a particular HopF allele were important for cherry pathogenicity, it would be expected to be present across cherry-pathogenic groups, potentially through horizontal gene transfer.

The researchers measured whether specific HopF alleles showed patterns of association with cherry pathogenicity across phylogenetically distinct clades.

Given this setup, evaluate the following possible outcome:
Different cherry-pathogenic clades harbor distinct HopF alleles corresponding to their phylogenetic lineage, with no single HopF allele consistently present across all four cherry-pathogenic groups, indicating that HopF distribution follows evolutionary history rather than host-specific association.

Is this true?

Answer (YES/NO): NO